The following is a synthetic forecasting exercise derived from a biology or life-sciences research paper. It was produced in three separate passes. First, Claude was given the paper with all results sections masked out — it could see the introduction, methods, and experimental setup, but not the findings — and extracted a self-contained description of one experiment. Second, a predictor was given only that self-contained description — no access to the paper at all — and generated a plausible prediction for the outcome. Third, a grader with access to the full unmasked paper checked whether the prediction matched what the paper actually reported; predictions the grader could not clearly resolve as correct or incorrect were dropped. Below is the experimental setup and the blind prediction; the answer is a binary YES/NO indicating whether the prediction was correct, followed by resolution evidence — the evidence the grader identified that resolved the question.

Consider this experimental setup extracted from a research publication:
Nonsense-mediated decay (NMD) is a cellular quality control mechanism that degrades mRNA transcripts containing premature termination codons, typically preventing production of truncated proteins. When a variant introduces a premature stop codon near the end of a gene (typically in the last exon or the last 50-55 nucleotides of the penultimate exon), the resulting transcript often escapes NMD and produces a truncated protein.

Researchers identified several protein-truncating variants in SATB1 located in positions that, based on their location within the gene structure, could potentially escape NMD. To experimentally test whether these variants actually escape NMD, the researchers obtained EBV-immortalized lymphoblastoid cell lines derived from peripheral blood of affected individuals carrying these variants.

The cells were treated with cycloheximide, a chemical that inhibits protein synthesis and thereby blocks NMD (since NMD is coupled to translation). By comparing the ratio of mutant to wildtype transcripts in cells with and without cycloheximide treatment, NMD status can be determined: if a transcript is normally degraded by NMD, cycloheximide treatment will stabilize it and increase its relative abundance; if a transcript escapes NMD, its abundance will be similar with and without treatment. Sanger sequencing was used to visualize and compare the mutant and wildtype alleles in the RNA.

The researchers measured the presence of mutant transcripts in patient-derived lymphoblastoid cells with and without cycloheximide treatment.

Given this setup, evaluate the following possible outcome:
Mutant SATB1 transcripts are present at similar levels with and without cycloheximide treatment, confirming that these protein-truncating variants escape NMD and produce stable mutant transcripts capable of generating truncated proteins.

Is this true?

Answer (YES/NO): YES